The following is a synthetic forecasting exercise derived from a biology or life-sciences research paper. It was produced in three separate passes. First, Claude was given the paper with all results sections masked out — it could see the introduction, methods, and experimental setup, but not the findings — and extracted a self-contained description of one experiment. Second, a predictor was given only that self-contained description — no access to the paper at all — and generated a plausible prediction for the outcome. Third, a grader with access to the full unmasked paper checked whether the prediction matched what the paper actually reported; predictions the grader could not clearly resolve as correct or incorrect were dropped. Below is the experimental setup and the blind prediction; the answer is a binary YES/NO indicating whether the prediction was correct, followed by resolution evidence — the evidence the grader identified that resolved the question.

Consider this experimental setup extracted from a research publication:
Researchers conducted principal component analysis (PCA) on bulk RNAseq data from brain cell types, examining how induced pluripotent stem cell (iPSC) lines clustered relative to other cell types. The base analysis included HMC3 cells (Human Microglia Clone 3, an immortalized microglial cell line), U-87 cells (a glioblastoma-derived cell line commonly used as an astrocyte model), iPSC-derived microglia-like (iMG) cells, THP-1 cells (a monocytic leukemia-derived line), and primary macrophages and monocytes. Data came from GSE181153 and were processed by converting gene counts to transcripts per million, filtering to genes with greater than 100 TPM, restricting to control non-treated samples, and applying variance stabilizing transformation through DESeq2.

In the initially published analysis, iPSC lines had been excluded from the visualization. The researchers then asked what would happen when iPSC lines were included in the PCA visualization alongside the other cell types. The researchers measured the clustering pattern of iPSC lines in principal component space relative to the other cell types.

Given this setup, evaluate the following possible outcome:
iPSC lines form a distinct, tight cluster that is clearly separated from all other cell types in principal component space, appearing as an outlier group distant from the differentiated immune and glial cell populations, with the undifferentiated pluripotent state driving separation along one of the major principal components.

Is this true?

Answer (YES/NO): NO